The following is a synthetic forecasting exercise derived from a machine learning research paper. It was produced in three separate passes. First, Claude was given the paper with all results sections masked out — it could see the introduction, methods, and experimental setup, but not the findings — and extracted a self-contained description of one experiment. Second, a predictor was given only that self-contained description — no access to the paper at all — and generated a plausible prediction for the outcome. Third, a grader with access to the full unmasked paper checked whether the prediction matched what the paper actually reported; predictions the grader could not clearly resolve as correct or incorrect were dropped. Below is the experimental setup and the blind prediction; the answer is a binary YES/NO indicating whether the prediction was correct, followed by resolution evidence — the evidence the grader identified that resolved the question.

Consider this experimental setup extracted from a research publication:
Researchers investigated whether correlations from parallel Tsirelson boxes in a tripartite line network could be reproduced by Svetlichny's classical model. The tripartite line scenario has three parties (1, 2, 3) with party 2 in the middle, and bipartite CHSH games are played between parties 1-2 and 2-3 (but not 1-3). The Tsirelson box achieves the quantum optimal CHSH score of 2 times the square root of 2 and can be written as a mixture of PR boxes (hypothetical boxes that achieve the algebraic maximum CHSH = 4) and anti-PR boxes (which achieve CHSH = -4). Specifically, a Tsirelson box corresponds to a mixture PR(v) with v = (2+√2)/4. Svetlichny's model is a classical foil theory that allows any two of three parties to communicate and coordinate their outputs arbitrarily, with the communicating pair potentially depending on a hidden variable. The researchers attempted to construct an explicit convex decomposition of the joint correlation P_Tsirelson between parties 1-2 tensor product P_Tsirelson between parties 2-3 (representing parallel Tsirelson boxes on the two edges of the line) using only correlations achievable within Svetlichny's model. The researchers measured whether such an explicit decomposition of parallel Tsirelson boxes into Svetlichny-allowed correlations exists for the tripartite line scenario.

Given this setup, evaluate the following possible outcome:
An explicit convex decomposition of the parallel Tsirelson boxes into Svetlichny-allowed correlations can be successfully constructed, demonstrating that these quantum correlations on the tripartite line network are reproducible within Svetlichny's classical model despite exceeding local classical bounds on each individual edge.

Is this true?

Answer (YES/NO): YES